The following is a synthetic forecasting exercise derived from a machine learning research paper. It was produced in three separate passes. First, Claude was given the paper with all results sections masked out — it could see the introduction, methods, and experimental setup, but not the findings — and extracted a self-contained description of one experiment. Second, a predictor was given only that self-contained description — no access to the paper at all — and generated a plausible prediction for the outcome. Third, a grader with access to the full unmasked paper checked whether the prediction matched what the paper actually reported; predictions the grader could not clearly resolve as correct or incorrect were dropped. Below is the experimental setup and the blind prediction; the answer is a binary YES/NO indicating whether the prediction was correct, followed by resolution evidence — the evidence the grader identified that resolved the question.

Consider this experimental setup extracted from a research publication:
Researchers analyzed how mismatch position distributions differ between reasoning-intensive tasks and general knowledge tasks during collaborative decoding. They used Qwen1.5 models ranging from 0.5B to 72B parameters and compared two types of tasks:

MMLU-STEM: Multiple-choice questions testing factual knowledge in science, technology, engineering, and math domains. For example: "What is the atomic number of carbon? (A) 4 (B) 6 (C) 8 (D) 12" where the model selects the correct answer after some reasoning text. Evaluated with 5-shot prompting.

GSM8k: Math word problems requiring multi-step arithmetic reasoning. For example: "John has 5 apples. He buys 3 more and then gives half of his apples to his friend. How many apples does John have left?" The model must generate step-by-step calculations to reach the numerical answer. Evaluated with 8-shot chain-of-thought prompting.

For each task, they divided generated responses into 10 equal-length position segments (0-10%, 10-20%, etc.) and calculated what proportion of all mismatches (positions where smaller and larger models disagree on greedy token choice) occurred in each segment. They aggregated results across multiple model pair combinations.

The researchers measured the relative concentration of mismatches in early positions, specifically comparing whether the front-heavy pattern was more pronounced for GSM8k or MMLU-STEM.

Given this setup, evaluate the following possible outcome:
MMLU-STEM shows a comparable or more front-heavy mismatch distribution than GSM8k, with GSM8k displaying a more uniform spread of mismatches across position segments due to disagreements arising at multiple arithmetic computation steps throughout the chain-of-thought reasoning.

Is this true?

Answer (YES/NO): NO